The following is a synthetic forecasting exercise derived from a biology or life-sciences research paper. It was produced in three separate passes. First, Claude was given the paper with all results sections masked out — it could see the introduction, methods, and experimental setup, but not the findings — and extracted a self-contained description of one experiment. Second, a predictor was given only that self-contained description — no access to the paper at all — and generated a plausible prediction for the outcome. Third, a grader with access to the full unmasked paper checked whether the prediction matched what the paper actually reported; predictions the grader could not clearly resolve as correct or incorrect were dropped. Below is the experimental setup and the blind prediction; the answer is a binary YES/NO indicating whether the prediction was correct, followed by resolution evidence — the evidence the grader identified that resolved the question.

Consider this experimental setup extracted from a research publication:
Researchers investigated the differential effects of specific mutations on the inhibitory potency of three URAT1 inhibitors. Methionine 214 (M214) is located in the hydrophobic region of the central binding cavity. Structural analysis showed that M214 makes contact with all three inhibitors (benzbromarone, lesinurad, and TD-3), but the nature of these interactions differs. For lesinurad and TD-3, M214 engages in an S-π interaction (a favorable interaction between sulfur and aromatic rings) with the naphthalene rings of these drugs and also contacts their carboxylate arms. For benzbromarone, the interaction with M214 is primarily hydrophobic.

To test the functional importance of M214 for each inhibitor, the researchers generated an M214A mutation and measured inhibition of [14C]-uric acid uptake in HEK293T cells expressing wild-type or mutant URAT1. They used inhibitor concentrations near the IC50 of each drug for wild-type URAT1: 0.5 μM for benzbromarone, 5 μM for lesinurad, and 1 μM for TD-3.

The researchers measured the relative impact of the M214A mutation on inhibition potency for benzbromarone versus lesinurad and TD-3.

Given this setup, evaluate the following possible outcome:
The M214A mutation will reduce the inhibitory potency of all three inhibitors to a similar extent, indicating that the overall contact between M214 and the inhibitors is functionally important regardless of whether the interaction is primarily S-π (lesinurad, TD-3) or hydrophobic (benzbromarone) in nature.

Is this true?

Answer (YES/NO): NO